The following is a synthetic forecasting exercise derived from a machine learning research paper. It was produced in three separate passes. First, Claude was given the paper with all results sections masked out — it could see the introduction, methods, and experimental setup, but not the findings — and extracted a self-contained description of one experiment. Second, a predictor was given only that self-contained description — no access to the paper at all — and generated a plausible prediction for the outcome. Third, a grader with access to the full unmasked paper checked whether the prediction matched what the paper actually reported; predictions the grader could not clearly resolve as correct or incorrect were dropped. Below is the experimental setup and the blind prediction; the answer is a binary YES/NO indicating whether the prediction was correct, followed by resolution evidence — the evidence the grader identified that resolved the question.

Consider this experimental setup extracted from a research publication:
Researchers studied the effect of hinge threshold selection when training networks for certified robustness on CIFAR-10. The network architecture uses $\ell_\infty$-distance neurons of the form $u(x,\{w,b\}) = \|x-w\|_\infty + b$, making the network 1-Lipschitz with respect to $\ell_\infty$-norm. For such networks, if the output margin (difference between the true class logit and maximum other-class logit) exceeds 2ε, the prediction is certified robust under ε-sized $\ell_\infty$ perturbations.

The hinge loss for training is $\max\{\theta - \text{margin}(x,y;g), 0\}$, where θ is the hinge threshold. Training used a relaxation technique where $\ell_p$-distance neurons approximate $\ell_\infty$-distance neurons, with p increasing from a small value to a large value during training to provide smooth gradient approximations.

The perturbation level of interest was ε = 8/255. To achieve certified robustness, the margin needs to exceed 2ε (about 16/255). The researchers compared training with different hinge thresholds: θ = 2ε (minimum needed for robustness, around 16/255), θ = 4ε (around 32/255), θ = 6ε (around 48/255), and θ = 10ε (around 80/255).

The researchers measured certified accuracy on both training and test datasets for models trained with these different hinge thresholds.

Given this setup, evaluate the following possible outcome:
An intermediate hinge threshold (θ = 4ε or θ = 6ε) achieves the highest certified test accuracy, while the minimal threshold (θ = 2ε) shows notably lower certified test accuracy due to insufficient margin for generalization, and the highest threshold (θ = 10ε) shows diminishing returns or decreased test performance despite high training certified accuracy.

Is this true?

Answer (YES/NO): NO